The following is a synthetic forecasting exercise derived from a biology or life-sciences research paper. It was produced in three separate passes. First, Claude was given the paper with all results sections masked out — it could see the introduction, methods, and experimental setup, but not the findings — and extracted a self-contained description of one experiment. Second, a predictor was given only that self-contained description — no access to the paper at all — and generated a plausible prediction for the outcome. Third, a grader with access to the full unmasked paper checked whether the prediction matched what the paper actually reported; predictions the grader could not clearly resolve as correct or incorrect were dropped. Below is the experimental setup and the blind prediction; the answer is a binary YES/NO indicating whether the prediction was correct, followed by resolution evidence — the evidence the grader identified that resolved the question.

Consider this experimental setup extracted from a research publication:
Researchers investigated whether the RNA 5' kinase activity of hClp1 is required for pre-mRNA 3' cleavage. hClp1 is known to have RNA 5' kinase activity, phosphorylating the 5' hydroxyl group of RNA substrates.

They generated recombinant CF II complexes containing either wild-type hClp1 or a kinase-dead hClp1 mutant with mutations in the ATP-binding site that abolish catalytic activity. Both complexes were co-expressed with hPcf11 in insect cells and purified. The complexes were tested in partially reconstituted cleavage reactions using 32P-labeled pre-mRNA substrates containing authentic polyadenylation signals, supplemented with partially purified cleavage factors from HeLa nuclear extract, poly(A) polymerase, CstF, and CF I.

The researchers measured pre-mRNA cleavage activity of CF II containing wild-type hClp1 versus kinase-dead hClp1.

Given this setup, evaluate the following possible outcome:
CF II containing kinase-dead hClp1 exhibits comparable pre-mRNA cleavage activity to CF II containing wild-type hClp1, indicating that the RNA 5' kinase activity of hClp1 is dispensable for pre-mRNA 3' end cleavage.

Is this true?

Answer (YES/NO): YES